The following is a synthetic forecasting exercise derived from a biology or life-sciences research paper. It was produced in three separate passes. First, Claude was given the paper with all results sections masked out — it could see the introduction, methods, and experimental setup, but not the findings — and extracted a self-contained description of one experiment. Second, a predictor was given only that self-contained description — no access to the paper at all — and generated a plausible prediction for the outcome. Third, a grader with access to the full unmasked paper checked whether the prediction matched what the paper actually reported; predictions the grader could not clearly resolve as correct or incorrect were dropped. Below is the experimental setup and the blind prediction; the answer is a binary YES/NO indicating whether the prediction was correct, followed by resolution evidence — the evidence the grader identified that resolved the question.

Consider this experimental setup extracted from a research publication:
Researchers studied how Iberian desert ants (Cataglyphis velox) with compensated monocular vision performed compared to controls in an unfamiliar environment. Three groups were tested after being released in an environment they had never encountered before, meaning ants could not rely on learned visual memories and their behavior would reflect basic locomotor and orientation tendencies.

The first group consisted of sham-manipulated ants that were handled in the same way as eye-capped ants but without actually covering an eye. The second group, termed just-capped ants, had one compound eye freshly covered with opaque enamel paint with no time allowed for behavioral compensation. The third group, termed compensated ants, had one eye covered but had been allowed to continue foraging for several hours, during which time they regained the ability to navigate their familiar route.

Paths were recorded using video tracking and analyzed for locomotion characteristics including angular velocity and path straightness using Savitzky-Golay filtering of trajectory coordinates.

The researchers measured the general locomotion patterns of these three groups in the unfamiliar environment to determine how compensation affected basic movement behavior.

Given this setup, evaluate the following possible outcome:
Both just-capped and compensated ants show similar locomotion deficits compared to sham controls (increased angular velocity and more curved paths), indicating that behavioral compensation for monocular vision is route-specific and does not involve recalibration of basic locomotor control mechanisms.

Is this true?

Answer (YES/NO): NO